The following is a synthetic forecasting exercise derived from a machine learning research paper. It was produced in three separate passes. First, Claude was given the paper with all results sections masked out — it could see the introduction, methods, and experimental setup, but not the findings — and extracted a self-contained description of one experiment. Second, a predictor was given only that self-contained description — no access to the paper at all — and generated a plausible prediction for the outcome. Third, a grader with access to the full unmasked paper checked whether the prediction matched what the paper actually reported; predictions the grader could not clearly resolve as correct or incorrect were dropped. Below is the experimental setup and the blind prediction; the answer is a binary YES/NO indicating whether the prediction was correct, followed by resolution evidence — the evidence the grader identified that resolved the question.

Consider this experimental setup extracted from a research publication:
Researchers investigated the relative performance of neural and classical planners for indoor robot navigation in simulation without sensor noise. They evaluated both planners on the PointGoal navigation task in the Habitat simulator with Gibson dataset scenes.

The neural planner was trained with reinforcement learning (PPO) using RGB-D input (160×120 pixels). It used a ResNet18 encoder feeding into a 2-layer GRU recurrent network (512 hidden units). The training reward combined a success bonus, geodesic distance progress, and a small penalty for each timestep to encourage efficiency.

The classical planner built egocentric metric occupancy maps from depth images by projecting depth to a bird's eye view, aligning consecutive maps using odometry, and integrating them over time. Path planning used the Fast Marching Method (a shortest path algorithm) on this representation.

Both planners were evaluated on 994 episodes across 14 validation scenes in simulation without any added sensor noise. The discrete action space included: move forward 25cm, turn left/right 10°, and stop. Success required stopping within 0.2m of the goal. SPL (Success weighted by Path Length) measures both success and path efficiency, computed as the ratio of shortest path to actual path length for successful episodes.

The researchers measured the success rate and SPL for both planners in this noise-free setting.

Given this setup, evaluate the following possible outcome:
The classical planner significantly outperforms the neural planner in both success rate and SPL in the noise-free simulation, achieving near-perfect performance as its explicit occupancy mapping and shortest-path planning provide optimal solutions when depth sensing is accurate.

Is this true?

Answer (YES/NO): NO